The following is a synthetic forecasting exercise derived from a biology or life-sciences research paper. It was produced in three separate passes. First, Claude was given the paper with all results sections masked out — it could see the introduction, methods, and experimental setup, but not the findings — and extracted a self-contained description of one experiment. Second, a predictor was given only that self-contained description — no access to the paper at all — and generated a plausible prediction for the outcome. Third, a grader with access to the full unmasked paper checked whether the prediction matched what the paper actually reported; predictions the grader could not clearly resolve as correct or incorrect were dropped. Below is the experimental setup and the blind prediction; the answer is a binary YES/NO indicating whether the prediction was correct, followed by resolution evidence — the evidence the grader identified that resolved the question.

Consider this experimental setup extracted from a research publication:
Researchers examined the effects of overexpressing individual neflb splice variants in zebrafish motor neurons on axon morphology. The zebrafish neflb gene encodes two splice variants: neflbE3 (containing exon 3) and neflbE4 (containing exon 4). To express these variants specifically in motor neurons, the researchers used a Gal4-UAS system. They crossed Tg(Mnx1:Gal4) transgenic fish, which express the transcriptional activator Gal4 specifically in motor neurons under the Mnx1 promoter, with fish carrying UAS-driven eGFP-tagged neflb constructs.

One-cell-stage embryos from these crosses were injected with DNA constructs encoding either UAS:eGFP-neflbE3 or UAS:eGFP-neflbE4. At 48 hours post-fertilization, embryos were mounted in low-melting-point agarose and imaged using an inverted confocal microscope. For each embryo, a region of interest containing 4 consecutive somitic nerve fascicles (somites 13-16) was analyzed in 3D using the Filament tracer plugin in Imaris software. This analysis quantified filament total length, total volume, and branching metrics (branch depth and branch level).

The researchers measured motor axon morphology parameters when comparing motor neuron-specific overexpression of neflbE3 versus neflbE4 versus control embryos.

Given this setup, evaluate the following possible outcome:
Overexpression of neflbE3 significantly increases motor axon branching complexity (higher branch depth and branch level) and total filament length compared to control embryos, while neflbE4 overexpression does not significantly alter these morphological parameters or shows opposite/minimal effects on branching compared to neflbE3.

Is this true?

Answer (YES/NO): NO